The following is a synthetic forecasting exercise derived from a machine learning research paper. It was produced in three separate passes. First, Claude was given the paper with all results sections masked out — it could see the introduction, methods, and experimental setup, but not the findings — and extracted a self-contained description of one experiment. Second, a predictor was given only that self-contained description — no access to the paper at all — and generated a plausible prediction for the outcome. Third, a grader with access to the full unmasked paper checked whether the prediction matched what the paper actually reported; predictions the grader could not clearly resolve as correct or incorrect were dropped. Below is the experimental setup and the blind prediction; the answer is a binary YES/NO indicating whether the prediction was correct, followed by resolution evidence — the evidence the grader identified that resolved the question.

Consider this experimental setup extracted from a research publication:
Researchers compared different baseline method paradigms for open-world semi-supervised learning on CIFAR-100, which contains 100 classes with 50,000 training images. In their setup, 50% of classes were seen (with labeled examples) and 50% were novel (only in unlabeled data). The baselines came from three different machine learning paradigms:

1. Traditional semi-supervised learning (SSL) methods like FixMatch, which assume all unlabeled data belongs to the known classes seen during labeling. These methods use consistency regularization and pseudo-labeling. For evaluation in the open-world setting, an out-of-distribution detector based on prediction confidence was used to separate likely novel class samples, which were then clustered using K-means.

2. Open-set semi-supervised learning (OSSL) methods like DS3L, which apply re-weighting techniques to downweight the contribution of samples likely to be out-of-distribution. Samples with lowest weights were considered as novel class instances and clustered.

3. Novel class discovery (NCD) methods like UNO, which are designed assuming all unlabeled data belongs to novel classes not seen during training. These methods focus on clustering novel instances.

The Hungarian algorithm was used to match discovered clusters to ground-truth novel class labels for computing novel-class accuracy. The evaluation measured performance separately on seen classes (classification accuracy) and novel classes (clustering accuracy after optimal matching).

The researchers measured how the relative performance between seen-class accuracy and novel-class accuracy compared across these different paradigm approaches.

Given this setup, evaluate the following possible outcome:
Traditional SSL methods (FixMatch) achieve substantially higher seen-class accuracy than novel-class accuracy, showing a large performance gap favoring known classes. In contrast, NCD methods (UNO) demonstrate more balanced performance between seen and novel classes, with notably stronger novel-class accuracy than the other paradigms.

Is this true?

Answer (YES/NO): NO